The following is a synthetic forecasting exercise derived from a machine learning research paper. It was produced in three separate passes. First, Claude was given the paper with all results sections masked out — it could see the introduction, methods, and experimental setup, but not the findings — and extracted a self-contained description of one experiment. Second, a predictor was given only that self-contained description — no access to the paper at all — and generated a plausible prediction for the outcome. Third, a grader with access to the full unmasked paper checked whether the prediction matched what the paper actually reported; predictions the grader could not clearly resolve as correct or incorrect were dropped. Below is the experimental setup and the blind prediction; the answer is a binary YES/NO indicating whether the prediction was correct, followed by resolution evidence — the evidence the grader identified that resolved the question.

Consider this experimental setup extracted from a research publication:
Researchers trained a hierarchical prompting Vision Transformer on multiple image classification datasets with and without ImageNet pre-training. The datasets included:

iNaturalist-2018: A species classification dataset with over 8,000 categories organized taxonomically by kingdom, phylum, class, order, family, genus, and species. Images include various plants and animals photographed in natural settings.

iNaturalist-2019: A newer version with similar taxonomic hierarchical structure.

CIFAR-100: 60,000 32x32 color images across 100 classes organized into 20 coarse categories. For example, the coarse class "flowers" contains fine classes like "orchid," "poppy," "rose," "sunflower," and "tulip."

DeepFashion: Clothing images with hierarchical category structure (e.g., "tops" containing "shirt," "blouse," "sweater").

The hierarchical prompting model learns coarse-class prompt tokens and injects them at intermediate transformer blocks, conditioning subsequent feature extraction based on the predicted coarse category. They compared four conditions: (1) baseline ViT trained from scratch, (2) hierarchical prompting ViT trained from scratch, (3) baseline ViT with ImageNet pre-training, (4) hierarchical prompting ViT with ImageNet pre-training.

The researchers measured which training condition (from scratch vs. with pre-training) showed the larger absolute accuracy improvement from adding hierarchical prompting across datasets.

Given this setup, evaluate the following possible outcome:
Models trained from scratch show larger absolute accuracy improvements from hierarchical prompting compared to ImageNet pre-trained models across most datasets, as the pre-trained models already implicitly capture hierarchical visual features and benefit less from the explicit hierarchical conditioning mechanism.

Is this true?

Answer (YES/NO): YES